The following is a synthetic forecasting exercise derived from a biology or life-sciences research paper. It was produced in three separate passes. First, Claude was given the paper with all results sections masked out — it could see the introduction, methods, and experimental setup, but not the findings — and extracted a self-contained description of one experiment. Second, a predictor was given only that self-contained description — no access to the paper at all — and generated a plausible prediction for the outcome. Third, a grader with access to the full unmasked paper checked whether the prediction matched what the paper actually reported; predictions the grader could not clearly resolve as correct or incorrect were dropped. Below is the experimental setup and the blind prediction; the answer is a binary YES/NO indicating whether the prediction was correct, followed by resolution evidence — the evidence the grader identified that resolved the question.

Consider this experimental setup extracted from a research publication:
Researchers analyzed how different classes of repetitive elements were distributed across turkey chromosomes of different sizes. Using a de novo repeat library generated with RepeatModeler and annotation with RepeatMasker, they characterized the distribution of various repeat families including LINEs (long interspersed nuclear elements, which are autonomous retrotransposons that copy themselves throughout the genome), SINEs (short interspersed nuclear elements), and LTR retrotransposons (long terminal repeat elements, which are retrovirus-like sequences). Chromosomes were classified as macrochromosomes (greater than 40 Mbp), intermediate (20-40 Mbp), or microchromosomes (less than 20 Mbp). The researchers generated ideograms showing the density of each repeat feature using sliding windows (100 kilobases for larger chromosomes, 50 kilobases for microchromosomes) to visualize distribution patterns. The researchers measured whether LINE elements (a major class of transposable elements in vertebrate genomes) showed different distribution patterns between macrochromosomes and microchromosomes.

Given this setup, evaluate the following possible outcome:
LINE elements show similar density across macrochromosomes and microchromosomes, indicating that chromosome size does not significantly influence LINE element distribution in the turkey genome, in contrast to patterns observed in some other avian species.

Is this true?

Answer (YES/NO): NO